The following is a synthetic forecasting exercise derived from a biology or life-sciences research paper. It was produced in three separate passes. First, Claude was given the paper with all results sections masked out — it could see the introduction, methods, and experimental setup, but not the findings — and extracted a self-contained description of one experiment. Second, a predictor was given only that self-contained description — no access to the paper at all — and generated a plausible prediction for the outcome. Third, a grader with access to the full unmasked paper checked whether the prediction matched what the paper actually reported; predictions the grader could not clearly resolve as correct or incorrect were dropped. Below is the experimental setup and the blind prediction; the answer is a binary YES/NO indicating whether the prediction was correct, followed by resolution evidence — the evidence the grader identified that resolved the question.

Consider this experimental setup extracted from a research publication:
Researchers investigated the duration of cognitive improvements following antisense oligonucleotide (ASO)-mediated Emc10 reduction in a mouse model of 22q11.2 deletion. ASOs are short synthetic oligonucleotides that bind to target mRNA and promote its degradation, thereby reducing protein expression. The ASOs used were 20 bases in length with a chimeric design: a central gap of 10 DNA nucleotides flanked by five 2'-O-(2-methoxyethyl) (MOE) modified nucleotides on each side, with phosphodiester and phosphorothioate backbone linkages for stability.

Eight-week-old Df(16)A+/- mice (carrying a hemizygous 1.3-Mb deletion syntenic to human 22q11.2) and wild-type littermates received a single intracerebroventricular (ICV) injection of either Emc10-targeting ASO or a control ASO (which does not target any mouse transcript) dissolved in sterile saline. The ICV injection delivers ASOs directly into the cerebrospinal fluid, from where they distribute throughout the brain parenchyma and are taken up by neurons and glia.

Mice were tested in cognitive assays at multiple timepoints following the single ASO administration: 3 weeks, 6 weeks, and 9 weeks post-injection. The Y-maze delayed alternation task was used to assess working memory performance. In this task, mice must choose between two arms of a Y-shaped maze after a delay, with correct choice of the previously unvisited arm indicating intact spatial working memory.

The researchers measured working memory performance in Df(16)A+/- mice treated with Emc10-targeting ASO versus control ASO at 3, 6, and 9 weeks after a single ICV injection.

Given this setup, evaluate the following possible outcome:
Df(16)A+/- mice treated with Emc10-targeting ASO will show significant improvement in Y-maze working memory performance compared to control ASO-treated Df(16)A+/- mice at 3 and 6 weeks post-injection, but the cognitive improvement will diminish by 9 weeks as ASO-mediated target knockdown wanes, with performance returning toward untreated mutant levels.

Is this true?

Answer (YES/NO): NO